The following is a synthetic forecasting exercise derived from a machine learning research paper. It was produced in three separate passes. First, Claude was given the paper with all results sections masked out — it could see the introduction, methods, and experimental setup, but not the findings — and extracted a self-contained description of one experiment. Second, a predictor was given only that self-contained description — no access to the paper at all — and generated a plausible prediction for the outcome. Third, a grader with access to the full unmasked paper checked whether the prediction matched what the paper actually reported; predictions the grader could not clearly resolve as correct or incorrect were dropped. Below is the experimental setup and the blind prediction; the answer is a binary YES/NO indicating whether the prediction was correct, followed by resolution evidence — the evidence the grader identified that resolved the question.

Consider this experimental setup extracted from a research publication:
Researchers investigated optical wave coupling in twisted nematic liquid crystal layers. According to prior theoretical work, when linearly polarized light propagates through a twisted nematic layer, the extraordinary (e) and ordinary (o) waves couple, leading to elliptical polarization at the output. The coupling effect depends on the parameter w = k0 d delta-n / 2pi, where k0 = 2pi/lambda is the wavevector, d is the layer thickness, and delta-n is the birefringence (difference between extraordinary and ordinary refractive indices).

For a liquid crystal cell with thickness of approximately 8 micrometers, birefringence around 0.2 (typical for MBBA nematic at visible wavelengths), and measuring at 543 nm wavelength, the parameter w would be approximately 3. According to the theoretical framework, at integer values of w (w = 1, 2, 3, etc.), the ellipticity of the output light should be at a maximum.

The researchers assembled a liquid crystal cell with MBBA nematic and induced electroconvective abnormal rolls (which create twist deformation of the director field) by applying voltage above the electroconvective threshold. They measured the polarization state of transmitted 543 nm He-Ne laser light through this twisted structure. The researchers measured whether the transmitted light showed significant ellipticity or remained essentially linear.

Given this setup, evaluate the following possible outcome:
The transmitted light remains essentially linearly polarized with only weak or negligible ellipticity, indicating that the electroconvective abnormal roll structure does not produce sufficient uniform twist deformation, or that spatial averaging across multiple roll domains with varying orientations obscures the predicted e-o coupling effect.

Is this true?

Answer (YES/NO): NO